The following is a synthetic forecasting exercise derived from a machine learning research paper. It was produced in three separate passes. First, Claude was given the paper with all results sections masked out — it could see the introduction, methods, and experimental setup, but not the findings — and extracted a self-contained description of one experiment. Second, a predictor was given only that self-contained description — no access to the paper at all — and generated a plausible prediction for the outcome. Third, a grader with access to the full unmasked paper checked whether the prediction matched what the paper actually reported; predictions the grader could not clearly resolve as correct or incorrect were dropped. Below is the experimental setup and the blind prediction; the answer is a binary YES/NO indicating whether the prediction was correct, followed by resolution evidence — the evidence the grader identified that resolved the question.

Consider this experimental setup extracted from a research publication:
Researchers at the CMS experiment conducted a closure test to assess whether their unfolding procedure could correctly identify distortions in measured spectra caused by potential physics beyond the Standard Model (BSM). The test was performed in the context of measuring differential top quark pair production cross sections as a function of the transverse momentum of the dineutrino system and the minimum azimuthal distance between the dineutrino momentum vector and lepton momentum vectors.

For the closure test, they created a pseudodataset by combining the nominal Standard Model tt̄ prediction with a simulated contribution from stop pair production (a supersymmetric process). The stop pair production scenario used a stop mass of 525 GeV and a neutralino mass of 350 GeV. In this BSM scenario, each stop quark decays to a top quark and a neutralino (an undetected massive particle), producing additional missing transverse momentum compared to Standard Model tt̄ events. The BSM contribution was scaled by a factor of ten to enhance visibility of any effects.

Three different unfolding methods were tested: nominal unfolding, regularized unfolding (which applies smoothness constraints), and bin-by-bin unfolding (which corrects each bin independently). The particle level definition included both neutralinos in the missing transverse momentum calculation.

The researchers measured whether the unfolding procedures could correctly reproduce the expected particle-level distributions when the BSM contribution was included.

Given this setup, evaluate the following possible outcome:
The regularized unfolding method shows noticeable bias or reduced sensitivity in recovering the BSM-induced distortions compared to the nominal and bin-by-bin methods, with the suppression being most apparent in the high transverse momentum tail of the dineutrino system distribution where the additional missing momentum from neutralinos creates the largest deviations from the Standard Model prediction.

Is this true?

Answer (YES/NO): NO